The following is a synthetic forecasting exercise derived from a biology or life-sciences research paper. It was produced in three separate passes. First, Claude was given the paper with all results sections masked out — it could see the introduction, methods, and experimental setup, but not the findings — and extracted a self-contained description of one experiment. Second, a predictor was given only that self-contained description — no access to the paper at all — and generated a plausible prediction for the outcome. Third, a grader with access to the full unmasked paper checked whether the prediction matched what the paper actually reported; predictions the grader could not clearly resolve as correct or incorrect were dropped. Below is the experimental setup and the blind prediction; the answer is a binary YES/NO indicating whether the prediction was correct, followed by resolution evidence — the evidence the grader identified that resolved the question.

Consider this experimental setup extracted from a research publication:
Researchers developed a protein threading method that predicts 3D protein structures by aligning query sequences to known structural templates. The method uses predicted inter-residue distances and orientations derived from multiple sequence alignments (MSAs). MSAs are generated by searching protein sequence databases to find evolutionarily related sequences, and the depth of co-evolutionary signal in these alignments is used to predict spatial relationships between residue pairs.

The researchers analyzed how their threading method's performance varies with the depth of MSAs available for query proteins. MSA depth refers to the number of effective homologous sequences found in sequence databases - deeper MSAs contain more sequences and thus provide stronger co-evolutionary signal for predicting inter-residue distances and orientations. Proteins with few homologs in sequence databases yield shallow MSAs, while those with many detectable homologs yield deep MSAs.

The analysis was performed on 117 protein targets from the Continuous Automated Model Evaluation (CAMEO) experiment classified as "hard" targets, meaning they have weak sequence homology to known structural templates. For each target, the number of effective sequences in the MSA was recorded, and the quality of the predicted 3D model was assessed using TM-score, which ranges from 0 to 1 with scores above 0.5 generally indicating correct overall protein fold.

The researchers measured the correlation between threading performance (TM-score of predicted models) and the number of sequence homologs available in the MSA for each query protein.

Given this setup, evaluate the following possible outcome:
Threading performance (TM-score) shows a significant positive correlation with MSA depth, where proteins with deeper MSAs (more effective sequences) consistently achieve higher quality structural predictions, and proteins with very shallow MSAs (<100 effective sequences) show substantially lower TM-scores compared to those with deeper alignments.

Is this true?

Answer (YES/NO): NO